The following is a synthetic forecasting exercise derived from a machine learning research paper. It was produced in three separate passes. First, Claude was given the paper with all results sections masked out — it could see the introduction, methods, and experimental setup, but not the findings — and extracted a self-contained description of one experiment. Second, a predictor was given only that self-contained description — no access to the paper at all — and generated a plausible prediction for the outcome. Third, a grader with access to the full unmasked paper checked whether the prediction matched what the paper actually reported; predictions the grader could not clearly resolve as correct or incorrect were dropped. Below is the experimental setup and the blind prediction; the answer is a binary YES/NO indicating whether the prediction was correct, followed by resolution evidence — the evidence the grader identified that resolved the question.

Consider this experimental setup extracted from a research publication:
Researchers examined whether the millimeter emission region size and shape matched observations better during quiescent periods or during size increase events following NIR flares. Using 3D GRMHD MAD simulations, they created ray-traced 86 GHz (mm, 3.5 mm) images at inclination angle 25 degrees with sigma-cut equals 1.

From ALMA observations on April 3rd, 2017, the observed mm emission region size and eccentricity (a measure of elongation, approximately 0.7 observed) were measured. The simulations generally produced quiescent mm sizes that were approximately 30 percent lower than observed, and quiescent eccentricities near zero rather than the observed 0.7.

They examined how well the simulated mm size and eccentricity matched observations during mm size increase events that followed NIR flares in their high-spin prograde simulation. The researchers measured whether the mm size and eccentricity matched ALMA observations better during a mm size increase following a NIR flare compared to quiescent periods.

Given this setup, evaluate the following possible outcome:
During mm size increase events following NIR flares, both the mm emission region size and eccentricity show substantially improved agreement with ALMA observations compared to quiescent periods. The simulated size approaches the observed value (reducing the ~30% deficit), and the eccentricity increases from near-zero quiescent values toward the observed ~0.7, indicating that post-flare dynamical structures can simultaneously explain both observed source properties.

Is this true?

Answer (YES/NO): YES